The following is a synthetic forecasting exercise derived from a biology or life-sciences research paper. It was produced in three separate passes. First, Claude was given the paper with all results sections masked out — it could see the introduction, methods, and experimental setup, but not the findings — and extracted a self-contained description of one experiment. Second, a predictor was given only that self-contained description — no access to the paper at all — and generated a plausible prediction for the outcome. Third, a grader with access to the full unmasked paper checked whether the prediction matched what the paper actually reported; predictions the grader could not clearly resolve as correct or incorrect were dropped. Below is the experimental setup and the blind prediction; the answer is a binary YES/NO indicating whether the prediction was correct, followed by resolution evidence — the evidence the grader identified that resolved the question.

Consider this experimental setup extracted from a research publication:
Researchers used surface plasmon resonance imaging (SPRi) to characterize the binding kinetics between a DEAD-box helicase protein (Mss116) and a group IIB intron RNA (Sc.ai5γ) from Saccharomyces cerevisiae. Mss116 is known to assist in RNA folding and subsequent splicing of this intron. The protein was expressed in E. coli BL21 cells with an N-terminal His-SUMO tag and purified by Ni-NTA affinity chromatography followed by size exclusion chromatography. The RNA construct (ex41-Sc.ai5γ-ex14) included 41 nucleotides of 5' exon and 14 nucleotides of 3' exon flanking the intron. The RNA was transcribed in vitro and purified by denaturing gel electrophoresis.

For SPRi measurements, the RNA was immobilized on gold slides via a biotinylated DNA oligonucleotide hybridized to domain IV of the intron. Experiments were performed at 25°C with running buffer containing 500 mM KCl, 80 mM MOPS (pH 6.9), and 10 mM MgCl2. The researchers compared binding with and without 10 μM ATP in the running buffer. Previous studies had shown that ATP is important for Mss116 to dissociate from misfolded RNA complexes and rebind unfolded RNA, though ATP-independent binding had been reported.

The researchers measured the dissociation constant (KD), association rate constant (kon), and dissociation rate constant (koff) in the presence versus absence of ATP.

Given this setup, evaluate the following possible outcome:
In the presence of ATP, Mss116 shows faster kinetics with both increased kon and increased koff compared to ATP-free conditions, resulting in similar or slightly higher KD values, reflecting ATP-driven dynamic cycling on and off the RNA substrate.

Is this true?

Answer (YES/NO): NO